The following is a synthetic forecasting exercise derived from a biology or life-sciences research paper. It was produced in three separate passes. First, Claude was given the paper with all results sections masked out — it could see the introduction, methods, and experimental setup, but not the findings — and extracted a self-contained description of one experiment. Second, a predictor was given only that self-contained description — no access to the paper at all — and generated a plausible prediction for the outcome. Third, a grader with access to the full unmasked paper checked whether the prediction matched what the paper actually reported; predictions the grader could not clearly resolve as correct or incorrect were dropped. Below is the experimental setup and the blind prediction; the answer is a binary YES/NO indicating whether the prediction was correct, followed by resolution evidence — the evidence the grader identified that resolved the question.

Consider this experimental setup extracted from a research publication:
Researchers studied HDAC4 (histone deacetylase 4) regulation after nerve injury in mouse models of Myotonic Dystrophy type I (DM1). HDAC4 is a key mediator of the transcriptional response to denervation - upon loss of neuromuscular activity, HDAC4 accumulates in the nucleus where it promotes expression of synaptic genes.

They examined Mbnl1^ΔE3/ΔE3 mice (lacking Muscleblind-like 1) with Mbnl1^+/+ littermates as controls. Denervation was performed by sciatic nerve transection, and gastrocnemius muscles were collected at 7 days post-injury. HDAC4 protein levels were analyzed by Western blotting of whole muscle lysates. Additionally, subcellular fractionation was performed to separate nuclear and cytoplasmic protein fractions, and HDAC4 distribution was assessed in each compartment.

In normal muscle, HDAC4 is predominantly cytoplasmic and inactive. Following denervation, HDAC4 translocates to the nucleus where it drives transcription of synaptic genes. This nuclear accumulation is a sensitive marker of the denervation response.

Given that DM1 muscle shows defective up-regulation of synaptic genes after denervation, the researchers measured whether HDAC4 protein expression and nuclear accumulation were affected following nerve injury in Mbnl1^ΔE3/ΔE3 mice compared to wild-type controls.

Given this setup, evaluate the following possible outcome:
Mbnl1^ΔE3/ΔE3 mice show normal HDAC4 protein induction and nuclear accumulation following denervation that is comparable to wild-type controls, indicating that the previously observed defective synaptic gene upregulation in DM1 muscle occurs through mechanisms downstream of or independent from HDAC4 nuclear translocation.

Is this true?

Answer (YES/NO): YES